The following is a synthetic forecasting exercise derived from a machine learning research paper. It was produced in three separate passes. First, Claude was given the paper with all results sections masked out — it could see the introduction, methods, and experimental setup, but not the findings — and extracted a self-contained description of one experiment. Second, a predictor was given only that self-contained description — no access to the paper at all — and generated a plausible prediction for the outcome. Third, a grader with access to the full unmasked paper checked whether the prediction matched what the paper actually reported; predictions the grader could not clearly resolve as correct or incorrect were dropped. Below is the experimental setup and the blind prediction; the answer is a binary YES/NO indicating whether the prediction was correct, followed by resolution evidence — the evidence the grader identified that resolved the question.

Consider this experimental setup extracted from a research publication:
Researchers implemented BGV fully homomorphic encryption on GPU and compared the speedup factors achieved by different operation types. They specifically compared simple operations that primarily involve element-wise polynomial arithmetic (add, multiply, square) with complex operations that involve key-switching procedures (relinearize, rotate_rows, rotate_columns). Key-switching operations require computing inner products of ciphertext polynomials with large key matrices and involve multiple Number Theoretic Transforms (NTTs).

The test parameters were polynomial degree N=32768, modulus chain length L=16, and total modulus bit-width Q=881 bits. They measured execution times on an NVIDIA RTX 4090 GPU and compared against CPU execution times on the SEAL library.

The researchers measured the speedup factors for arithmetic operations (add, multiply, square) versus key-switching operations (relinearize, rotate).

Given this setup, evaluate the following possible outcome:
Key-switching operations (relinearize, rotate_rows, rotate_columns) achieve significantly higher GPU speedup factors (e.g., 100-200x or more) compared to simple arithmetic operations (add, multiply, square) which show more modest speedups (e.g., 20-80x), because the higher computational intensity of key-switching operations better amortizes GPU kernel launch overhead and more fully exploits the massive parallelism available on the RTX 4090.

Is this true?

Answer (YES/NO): NO